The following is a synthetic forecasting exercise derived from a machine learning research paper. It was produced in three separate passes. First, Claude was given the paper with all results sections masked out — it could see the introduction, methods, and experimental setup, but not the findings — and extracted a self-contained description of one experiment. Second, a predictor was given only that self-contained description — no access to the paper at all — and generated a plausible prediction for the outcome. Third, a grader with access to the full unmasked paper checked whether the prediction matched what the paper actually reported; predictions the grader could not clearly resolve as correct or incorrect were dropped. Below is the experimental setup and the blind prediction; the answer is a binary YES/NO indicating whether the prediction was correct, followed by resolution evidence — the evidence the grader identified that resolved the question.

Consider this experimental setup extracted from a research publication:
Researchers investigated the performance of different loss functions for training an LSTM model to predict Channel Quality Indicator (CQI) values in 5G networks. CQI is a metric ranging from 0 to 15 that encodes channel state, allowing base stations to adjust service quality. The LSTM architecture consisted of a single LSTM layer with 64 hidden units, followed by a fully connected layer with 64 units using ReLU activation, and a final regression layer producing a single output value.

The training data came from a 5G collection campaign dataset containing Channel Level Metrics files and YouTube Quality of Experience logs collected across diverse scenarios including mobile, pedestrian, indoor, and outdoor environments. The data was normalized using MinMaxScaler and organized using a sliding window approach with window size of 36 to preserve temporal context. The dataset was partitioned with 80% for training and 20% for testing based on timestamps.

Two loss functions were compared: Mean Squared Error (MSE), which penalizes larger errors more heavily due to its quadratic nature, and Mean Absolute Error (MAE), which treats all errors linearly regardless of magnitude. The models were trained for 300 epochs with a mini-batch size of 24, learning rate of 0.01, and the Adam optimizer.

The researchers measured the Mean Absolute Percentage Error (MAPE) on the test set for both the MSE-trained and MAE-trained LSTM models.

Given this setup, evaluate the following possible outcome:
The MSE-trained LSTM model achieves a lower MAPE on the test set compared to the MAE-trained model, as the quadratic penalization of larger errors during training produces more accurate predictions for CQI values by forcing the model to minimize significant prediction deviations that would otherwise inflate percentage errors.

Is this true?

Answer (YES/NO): NO